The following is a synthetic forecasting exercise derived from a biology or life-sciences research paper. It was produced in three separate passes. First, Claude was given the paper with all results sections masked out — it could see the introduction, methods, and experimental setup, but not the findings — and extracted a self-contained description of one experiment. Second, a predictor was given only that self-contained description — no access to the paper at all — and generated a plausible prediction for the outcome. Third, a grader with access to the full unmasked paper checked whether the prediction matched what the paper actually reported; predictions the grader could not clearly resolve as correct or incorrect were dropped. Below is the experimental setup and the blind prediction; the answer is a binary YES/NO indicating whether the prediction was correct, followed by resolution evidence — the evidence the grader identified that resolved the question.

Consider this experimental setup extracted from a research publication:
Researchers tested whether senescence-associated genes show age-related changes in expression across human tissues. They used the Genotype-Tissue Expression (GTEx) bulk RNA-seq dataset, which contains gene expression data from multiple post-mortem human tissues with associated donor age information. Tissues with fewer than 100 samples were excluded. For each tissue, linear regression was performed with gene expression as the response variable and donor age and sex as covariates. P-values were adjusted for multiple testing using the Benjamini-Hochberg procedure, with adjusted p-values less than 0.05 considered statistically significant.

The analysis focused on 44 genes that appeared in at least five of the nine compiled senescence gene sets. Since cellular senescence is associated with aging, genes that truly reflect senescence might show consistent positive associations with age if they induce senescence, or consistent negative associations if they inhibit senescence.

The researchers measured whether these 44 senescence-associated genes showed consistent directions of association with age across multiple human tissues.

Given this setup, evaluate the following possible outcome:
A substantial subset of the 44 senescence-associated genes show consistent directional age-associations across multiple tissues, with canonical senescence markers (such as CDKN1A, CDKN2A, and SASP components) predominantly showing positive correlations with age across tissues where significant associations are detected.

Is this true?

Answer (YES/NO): YES